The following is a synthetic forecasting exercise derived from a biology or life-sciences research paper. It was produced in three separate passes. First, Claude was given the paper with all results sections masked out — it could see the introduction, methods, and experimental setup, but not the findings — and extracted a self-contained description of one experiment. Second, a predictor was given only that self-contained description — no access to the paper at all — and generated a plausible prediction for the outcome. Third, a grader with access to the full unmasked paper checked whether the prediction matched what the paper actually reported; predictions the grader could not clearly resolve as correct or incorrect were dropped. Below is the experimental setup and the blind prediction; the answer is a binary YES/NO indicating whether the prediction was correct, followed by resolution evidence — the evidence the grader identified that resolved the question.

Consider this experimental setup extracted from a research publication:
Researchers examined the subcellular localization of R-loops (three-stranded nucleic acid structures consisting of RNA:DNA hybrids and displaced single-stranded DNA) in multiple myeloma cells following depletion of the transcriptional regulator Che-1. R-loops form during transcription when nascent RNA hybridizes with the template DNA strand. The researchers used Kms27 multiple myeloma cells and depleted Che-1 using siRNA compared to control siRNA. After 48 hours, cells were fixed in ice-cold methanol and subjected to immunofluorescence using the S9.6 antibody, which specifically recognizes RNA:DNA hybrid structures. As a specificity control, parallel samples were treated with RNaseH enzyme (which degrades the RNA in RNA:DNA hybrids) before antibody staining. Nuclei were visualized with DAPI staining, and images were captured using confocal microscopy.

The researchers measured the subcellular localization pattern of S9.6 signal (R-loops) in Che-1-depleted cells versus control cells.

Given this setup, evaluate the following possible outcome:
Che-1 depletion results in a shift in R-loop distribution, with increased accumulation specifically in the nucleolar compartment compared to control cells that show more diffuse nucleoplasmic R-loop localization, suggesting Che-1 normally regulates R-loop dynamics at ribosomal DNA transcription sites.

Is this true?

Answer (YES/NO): YES